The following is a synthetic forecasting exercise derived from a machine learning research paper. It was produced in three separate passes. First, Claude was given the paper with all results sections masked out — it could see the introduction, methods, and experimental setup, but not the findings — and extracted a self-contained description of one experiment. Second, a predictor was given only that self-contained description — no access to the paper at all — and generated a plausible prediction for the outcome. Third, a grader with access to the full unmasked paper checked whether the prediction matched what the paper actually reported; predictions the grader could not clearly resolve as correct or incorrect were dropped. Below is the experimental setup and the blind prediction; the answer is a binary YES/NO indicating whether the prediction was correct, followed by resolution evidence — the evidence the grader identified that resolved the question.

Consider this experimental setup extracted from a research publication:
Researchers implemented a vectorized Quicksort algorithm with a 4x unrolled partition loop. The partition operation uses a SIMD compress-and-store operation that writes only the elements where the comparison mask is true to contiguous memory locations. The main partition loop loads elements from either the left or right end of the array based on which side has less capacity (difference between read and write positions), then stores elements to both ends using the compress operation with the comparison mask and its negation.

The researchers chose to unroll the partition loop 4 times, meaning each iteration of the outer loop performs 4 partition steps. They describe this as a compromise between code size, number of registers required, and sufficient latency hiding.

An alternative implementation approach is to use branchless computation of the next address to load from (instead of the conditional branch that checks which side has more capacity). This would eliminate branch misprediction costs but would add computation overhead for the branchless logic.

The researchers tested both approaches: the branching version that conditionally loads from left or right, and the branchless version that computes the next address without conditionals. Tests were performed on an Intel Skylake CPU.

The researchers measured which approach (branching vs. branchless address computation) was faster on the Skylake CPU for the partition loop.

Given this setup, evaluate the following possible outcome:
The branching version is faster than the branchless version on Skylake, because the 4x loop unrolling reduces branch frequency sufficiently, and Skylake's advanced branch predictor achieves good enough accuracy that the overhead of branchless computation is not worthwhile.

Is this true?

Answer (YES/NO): YES